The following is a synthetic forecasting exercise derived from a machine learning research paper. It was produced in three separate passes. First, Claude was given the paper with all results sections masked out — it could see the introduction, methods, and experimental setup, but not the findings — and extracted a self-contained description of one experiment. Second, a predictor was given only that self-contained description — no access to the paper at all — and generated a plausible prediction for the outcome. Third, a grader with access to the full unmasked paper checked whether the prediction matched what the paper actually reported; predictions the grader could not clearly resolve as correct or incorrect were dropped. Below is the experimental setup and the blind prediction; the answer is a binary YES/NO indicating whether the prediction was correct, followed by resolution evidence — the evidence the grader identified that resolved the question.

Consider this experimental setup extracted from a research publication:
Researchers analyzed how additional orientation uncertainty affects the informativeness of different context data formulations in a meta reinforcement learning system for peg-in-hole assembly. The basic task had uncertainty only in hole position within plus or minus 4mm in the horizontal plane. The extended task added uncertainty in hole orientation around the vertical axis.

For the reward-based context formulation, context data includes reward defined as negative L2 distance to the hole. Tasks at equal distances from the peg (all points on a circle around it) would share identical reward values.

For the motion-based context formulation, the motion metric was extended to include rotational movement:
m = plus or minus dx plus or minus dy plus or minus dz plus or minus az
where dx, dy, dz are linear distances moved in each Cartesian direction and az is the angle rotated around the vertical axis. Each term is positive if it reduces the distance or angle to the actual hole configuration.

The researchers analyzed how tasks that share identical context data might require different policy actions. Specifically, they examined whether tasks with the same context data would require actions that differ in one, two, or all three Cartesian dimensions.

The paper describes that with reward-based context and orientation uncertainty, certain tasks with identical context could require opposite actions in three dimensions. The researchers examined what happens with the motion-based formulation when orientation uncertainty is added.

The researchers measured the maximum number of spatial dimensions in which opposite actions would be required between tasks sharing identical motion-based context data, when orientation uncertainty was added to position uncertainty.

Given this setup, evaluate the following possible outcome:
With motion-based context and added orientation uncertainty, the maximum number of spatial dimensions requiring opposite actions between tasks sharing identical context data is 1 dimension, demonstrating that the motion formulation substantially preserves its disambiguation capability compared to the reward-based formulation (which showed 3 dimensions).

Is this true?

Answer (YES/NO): YES